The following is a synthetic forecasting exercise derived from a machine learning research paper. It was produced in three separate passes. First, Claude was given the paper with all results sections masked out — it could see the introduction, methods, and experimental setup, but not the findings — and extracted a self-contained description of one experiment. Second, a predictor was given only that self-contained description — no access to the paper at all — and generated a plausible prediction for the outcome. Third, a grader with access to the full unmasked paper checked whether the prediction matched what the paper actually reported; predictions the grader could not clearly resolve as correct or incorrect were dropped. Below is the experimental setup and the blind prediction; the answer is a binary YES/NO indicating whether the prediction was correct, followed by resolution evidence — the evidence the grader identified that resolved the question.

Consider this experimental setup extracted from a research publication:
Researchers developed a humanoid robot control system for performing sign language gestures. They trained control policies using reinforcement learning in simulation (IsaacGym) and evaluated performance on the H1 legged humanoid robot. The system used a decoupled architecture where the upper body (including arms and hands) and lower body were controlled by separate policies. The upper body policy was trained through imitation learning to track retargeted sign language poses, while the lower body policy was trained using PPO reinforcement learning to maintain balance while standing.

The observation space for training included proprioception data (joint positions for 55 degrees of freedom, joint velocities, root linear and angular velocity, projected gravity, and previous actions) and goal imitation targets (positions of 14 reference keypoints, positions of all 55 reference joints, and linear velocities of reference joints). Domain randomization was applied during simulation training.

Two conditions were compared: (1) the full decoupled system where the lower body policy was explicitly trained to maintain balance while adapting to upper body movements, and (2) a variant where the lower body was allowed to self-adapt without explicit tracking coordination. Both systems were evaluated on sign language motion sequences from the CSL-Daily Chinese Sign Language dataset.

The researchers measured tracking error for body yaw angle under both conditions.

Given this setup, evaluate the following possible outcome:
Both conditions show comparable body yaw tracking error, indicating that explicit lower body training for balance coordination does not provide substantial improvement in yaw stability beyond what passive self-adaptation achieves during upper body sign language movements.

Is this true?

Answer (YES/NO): NO